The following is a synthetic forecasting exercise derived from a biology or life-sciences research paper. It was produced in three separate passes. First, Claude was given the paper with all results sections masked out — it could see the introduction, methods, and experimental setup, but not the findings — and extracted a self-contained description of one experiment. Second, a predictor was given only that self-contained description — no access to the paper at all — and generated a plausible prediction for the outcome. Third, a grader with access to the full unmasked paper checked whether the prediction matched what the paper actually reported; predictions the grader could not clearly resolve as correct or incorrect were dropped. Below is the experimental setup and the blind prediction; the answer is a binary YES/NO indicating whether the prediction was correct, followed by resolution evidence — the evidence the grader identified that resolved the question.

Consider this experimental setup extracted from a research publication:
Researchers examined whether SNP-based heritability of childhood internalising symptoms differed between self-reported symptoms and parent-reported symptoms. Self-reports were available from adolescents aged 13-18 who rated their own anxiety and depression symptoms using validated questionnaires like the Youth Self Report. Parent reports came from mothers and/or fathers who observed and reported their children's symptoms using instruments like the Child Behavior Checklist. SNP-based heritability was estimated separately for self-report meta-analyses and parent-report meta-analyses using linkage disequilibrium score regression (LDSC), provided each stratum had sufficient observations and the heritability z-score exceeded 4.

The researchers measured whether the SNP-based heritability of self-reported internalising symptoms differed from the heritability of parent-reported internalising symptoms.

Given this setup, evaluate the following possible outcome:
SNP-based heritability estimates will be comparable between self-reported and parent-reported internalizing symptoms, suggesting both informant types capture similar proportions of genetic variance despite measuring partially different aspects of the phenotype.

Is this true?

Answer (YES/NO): NO